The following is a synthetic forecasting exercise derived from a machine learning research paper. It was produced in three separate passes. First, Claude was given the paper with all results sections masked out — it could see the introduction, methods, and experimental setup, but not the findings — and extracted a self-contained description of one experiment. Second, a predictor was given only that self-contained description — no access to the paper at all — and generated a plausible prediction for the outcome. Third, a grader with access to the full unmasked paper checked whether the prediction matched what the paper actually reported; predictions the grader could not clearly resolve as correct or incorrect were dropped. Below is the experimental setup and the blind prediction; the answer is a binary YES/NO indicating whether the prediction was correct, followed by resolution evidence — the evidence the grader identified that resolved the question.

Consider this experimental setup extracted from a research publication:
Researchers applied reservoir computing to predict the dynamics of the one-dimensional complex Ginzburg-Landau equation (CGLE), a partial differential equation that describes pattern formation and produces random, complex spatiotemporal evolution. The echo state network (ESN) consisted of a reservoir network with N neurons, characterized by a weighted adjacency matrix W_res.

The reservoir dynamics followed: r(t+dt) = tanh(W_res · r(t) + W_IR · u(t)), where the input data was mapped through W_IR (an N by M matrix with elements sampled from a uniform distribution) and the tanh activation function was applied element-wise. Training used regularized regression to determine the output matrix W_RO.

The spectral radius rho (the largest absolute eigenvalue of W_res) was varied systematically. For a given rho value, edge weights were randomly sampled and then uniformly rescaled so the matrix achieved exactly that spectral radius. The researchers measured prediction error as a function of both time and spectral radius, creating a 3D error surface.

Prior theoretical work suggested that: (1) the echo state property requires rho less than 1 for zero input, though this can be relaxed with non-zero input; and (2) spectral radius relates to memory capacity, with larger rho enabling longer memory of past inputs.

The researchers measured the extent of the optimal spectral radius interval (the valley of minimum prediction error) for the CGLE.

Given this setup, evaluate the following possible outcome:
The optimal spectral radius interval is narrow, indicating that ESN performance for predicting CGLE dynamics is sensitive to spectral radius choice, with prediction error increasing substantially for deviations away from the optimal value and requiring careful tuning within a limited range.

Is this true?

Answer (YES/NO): NO